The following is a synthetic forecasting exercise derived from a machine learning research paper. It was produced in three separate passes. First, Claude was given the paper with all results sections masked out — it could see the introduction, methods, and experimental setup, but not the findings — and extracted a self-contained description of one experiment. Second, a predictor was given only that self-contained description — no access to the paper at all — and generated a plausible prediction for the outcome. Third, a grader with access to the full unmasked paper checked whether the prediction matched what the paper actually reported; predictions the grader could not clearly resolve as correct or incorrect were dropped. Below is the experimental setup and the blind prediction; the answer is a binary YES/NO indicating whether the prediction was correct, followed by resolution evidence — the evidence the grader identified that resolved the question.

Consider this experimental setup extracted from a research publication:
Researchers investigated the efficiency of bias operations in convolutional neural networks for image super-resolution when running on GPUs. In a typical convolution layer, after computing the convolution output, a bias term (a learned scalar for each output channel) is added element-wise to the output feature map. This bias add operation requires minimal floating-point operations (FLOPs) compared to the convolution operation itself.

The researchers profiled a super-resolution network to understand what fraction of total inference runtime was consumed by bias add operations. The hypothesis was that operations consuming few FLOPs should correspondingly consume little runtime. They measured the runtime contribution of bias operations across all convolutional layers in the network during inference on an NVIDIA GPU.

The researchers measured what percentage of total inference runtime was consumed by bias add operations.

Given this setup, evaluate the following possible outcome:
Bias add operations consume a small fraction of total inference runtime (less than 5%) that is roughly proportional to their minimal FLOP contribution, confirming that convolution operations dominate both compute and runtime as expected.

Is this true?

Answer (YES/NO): NO